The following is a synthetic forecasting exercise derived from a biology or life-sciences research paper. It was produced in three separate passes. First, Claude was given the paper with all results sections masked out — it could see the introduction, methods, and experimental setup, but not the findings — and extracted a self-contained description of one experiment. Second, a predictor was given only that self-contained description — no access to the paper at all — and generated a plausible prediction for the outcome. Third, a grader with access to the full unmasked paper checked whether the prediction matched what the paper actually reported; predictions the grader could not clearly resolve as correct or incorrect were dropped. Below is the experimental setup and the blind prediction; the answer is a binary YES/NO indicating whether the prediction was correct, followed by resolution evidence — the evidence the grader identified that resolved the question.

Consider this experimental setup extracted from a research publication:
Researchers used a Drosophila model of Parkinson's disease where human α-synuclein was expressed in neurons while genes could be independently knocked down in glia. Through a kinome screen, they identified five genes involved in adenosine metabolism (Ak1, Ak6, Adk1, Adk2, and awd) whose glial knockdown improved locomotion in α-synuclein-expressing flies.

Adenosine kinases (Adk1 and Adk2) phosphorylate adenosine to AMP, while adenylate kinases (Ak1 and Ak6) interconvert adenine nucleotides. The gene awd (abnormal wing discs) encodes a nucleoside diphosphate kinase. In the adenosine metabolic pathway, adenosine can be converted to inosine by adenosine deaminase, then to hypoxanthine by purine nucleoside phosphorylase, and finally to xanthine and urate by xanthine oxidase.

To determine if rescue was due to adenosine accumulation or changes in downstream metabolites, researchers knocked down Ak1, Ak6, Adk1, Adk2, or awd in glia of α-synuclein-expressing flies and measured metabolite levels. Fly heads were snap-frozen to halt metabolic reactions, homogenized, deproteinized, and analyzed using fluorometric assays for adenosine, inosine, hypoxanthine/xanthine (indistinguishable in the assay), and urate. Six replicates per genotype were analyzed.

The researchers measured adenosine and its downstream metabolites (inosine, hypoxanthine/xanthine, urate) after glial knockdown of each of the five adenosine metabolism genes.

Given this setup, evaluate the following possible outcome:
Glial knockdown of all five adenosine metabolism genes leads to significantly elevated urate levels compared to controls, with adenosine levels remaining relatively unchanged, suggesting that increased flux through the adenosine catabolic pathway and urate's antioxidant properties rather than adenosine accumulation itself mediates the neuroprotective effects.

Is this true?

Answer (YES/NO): NO